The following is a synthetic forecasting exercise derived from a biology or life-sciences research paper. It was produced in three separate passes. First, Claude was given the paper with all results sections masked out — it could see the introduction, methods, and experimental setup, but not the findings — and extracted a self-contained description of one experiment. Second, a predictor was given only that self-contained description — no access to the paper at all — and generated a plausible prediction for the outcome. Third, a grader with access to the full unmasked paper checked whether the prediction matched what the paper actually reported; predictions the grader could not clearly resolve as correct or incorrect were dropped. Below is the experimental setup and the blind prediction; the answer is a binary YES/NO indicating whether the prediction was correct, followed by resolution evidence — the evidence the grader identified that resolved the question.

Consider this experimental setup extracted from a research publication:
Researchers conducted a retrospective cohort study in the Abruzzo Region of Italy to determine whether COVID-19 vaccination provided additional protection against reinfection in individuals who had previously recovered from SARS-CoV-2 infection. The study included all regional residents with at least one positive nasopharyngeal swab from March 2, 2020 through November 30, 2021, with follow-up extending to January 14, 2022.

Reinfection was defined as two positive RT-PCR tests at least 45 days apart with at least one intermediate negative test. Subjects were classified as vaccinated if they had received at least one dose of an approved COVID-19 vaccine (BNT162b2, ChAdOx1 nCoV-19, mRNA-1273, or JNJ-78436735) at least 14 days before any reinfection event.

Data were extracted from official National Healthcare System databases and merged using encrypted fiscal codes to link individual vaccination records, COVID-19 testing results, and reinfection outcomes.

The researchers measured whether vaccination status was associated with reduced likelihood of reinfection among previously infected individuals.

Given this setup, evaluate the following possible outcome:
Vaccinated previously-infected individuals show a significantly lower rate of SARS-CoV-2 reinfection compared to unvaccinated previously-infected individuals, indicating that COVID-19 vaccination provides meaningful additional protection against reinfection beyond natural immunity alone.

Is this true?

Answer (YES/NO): YES